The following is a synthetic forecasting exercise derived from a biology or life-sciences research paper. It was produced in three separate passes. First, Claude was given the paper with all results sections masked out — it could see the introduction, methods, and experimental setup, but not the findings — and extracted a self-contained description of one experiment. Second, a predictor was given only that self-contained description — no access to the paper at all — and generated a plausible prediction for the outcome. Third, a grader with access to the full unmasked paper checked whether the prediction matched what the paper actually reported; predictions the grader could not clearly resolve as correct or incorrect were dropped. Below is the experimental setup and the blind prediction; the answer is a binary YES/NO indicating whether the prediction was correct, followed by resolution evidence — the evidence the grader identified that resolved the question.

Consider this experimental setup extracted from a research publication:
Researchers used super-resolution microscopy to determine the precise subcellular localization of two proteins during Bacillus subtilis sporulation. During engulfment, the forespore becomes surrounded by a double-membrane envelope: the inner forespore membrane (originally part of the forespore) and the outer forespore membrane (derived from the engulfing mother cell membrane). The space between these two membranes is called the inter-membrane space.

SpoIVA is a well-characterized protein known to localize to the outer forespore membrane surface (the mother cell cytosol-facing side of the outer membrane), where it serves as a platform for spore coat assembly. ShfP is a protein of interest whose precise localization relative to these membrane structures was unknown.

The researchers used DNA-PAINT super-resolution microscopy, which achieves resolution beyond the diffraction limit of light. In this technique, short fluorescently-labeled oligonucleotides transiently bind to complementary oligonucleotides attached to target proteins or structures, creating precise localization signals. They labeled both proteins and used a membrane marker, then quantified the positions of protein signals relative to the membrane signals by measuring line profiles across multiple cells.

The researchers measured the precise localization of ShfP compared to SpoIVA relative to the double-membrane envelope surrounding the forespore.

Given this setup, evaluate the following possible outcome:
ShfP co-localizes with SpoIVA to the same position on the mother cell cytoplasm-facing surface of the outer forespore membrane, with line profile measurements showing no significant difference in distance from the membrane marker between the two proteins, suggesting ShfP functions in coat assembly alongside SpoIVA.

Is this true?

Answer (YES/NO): NO